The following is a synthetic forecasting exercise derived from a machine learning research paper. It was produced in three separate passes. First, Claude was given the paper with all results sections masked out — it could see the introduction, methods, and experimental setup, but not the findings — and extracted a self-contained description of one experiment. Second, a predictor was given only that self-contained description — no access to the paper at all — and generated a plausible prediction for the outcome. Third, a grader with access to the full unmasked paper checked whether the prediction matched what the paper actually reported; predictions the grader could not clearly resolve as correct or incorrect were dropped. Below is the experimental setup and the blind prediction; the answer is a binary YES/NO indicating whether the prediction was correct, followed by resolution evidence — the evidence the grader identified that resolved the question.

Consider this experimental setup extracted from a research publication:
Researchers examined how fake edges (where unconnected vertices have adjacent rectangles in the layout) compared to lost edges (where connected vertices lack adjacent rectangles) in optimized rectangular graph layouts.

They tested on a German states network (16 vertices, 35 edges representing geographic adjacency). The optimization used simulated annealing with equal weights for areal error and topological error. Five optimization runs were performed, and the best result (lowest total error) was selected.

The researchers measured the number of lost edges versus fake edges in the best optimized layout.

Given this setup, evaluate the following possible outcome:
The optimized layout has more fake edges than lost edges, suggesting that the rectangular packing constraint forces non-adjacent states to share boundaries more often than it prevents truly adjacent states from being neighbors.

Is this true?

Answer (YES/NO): YES